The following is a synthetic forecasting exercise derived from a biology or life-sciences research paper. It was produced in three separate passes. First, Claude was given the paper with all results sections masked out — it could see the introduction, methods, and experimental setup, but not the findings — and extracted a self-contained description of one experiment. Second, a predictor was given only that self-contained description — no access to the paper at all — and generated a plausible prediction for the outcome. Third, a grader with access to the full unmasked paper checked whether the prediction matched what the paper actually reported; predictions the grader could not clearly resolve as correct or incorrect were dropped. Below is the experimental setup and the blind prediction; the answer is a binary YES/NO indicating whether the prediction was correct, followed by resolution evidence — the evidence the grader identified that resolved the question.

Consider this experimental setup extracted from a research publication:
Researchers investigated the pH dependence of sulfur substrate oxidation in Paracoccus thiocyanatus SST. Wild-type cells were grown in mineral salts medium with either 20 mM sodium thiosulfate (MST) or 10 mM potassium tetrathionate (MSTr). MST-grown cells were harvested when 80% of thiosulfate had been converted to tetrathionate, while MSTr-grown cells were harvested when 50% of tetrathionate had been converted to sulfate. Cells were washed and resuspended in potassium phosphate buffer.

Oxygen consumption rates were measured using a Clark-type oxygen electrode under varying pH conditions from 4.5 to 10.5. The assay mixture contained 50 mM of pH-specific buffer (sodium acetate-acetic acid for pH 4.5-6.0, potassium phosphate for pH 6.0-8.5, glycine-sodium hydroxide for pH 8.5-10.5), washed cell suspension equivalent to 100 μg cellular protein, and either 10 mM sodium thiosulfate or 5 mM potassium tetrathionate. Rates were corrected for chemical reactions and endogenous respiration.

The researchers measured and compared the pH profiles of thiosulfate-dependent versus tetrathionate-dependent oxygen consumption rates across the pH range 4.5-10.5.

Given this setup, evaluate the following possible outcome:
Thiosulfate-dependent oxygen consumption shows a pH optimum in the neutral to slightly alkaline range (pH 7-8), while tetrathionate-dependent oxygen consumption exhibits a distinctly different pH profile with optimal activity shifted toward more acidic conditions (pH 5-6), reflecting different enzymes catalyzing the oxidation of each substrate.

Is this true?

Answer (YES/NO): NO